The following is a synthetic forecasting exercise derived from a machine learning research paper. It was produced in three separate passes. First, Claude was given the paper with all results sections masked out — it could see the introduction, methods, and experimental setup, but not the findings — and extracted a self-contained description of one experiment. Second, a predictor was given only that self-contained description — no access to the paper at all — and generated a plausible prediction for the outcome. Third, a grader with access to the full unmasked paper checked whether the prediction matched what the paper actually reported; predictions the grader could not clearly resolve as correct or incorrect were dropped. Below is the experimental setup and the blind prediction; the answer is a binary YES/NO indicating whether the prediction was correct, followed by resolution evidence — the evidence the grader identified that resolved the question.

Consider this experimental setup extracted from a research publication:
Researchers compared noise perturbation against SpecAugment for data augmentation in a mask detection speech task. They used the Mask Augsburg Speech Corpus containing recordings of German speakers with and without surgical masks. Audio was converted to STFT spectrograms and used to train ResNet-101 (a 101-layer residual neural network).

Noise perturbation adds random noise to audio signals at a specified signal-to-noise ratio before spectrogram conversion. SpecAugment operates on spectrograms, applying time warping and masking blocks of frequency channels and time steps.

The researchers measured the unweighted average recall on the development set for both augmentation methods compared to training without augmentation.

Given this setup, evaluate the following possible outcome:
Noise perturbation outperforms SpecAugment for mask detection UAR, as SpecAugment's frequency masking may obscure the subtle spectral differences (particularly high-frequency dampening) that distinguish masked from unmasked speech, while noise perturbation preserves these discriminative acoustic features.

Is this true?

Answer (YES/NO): YES